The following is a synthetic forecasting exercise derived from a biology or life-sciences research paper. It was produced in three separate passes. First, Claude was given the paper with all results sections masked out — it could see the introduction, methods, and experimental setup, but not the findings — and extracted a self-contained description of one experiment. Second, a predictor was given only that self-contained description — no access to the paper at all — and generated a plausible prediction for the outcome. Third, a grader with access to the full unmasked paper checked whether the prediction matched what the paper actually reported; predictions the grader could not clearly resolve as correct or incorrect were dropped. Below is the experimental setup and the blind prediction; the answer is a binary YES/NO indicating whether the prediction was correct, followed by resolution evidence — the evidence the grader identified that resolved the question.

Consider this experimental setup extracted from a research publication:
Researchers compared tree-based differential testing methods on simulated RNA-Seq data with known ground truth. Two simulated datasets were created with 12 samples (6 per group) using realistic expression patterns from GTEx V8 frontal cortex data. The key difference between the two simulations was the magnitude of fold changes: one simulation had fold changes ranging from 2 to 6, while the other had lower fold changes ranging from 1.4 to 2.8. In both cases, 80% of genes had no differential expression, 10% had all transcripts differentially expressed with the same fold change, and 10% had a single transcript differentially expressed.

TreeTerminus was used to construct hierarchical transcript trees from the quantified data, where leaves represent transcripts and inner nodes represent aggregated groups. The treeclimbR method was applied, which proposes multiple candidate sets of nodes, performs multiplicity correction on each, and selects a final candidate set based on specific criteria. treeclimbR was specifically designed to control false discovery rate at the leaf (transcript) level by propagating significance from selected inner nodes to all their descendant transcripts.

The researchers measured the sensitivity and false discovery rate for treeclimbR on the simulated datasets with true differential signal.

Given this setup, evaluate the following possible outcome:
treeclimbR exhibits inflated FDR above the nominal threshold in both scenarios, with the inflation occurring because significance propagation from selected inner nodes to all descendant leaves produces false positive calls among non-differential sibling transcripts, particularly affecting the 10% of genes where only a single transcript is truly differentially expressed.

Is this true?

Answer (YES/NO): YES